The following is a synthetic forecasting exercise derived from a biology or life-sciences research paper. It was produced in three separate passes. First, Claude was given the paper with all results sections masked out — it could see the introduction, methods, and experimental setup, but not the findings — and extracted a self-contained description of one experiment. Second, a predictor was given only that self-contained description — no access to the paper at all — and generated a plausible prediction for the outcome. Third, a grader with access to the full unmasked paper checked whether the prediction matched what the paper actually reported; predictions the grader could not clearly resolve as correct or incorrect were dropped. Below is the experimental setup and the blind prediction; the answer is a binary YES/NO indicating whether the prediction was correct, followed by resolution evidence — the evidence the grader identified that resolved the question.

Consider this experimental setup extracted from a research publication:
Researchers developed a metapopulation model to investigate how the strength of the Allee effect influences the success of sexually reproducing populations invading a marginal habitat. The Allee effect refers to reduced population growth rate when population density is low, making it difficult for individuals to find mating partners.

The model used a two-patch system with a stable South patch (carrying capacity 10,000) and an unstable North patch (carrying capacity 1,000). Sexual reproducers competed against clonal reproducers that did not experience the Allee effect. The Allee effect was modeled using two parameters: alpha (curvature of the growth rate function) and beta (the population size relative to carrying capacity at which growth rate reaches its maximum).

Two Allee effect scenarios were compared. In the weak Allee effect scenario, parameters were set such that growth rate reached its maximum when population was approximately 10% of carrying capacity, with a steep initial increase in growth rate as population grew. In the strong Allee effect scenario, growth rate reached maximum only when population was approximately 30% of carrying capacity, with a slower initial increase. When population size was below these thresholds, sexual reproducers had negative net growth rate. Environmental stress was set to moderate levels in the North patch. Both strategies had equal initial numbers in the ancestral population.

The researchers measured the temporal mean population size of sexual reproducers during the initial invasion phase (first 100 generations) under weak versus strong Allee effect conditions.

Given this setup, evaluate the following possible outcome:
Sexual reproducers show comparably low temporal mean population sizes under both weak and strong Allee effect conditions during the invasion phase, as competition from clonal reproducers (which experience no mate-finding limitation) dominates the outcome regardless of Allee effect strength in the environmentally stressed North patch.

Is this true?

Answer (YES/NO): NO